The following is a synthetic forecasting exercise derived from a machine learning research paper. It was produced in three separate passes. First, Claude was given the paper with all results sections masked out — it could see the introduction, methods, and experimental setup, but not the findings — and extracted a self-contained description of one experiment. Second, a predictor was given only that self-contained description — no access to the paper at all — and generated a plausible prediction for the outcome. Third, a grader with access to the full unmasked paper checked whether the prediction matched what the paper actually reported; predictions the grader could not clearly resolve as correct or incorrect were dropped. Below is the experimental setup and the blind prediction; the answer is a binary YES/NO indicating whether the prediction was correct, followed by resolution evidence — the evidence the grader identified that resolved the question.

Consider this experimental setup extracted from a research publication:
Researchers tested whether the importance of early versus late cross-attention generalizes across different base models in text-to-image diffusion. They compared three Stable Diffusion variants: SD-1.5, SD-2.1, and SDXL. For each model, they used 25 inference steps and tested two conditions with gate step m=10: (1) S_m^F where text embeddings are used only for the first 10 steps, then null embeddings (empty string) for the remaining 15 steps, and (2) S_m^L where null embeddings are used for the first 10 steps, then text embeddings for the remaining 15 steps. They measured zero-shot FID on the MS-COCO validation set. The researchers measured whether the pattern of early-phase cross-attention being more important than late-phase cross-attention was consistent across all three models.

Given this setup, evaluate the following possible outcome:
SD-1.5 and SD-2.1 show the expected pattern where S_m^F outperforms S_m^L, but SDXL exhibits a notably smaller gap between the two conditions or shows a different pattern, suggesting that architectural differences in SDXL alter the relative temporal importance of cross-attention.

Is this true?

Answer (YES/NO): NO